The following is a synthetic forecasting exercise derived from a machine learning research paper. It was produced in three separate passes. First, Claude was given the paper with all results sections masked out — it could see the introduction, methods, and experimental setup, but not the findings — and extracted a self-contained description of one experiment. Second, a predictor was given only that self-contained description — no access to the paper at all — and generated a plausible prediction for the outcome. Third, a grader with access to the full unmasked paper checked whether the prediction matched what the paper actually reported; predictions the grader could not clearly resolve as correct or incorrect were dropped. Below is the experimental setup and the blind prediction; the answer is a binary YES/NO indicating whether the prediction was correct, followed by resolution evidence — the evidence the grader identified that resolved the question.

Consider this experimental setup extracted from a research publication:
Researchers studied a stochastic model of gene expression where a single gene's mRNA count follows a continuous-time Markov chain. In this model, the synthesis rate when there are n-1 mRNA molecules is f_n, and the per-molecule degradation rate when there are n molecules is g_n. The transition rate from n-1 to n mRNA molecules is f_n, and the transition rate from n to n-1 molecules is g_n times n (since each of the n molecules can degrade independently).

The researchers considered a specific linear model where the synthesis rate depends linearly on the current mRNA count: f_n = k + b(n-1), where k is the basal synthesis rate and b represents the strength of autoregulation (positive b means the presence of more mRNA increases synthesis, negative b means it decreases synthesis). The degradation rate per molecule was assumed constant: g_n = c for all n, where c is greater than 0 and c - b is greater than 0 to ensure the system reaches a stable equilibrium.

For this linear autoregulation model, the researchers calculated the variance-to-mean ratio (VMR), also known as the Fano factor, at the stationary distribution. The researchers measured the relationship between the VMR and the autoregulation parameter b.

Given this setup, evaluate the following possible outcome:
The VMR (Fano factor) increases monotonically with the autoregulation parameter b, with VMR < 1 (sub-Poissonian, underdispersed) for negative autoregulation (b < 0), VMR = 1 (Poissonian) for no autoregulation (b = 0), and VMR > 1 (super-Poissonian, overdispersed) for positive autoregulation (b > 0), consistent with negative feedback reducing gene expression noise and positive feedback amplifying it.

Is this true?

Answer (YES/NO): YES